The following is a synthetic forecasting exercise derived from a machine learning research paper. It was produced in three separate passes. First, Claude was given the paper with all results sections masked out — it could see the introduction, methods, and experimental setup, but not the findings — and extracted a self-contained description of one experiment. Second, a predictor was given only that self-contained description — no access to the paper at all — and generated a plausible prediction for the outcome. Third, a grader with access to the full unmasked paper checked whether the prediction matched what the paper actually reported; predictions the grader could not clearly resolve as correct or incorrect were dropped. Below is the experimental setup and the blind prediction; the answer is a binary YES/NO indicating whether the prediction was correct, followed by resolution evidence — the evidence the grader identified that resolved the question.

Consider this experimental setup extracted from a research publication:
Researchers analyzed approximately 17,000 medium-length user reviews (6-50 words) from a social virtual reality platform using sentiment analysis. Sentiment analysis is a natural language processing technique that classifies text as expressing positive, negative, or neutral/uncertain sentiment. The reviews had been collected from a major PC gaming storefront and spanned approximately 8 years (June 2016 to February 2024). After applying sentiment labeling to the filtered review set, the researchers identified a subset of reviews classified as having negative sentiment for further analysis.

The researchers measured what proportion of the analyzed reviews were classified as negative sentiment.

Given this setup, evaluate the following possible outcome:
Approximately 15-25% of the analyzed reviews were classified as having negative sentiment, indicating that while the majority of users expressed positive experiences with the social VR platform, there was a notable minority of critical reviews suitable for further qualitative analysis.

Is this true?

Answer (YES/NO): YES